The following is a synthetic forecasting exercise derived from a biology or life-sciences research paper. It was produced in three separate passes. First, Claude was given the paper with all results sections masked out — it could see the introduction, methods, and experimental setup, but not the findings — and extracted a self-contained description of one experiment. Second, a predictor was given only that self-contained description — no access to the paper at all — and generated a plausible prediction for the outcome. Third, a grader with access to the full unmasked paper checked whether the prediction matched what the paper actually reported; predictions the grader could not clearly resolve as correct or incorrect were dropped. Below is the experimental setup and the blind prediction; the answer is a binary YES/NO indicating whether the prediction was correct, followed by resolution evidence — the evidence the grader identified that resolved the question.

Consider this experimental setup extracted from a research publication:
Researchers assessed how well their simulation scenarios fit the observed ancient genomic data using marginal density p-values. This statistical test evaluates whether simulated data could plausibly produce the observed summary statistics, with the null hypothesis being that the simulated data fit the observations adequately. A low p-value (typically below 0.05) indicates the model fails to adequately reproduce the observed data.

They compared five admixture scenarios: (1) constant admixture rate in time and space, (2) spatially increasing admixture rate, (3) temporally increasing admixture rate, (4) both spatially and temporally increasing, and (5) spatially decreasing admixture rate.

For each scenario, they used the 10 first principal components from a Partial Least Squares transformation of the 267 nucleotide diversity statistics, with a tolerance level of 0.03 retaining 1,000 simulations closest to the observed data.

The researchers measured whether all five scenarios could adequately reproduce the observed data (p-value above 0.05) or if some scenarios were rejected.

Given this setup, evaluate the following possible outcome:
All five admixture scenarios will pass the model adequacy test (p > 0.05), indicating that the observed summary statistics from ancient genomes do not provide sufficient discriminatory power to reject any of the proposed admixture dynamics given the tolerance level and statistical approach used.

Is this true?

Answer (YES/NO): YES